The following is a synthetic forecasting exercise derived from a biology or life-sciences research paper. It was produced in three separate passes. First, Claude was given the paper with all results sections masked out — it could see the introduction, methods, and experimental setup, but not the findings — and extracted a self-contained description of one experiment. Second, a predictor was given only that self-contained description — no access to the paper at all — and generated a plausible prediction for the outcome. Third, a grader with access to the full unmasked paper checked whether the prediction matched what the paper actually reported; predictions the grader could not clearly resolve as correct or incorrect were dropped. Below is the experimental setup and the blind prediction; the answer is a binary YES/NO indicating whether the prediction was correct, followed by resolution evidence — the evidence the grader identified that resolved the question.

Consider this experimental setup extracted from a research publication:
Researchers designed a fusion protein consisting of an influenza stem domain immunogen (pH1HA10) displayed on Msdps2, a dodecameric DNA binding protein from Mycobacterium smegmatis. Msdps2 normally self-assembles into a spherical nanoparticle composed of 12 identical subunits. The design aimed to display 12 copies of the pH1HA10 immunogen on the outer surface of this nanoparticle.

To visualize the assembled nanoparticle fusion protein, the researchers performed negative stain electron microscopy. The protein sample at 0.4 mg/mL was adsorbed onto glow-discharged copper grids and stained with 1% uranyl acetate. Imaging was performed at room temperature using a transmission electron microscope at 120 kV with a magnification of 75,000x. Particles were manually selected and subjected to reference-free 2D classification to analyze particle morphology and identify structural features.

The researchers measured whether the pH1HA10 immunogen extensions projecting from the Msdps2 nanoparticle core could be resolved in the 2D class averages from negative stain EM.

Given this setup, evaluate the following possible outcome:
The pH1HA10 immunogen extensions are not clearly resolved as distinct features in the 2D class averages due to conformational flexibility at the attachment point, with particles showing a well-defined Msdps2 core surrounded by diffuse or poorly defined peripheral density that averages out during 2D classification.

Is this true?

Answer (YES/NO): NO